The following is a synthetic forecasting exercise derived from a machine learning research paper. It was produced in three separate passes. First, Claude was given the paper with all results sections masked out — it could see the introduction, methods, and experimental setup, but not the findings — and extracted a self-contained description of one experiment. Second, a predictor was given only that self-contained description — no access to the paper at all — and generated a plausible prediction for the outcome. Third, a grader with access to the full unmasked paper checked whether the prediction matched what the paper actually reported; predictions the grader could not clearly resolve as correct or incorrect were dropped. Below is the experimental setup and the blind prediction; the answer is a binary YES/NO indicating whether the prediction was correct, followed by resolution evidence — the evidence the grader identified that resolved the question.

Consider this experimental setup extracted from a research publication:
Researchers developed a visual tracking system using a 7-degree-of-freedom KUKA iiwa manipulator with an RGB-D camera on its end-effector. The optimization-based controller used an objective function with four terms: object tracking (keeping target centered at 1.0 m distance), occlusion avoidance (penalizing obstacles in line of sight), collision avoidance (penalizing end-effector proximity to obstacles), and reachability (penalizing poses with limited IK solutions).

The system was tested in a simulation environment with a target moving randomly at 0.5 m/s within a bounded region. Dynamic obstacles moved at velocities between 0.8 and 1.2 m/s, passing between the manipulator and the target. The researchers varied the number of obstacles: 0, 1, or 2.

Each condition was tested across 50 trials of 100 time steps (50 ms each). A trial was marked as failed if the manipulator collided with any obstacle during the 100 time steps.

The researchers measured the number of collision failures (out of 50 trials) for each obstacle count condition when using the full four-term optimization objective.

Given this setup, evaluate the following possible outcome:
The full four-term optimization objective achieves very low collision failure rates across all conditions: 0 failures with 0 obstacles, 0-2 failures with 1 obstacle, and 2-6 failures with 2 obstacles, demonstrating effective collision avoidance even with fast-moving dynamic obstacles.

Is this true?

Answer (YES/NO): NO